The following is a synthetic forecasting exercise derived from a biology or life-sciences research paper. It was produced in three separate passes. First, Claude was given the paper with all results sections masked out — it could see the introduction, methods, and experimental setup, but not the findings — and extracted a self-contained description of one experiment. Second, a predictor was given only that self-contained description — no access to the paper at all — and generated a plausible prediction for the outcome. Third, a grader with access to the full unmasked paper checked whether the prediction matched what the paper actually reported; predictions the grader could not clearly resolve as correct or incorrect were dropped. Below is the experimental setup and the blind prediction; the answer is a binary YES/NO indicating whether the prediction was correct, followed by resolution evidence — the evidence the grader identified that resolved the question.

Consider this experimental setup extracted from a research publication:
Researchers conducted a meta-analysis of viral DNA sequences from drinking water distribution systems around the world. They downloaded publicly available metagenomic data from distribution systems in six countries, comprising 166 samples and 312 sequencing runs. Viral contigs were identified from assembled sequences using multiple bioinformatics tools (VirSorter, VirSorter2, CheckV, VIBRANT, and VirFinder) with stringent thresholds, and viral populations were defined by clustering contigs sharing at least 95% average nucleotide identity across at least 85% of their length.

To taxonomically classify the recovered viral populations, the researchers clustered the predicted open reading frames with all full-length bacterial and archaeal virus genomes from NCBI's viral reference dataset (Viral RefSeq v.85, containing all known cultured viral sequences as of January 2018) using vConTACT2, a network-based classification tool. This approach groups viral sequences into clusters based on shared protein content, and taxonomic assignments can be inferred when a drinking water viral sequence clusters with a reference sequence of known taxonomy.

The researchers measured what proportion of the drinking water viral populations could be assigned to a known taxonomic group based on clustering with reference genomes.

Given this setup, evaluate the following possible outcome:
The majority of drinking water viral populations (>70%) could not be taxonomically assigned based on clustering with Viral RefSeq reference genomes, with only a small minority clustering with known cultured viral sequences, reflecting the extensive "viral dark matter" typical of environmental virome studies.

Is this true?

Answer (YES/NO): YES